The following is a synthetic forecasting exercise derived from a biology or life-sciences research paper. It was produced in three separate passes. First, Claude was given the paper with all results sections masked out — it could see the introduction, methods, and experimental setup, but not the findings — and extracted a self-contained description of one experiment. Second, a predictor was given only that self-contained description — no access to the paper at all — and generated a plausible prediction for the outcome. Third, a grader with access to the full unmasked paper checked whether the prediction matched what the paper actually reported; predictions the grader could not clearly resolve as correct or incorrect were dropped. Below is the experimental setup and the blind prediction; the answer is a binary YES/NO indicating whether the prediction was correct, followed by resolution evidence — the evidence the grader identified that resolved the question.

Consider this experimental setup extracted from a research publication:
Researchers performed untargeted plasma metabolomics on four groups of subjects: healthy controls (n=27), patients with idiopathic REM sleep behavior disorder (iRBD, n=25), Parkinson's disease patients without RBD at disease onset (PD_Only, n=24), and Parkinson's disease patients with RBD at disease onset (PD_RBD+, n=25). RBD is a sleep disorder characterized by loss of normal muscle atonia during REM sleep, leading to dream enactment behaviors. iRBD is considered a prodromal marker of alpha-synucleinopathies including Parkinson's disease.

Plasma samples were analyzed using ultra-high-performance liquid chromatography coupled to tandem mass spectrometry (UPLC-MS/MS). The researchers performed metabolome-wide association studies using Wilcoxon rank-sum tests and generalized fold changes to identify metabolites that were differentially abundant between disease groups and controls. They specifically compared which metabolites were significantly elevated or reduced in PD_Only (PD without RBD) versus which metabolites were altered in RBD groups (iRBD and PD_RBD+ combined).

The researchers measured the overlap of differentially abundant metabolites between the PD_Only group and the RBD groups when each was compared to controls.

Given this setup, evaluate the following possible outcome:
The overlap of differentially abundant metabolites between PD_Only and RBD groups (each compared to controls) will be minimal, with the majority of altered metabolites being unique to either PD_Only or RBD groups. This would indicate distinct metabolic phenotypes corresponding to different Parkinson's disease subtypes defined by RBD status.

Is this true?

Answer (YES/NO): YES